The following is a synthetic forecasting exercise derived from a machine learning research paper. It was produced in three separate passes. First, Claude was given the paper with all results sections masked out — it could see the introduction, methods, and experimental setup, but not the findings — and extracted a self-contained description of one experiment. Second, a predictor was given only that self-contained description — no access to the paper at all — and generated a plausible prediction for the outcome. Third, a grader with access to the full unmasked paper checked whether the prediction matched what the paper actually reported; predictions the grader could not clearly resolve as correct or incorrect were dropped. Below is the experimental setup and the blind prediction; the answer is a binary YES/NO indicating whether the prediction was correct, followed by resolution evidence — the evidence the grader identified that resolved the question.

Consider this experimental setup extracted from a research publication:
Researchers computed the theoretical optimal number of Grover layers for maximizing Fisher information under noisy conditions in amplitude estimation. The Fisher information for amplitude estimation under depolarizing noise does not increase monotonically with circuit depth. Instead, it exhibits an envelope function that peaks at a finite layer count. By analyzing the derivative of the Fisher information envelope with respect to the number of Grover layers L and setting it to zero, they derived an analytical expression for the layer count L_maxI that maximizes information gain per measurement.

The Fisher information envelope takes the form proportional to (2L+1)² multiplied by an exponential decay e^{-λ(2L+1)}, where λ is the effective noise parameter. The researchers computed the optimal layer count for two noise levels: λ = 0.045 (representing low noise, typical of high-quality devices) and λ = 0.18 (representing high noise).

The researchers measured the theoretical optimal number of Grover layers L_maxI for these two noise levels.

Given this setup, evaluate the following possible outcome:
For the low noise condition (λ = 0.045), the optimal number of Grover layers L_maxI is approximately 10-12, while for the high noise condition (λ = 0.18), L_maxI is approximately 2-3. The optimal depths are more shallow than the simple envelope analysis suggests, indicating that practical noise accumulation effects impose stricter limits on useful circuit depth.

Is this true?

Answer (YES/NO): NO